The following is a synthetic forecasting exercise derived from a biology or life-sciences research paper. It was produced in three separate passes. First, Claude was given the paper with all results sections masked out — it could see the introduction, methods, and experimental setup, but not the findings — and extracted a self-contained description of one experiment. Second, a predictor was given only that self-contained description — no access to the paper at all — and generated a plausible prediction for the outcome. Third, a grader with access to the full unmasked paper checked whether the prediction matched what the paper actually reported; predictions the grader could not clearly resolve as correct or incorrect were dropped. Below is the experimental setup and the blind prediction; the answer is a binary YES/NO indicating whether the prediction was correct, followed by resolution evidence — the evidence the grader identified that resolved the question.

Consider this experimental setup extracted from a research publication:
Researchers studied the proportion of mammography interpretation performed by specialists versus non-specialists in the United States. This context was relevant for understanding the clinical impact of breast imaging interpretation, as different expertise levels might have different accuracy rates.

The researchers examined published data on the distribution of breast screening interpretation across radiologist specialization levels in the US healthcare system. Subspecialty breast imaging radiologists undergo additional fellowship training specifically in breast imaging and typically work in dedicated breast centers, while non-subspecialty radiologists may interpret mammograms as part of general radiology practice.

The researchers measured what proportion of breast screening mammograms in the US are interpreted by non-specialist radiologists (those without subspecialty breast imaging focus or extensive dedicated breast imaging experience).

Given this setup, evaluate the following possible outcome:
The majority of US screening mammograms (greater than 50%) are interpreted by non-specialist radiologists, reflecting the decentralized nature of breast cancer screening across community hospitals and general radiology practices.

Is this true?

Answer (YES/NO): YES